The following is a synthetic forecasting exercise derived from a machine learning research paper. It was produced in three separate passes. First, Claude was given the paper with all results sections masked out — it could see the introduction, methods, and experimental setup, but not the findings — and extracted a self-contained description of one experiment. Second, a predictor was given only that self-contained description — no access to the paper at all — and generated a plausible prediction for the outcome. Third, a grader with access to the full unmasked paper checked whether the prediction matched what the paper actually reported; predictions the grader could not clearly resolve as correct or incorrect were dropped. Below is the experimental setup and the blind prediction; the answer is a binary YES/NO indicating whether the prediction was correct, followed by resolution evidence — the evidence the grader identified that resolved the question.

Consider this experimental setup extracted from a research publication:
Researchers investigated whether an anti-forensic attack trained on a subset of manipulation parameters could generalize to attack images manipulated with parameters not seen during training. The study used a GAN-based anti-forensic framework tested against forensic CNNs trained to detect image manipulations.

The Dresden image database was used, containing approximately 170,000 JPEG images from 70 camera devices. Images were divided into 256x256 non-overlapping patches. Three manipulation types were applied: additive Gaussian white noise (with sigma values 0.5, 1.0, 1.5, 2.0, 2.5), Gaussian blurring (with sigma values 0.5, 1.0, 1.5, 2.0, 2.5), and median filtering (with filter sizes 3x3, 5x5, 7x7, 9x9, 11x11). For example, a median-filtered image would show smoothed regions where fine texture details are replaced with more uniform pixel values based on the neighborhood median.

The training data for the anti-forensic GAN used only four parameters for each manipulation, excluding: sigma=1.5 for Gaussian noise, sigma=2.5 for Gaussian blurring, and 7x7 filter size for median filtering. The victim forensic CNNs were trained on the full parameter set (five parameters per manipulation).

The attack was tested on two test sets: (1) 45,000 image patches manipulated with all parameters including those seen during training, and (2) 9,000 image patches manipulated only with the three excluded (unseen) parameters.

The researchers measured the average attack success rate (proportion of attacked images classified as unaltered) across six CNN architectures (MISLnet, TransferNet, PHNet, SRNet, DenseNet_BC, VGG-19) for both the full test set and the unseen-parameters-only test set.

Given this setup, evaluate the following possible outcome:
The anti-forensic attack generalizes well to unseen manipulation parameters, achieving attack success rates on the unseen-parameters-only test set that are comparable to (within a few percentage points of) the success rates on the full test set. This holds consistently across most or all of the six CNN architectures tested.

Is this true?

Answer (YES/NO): YES